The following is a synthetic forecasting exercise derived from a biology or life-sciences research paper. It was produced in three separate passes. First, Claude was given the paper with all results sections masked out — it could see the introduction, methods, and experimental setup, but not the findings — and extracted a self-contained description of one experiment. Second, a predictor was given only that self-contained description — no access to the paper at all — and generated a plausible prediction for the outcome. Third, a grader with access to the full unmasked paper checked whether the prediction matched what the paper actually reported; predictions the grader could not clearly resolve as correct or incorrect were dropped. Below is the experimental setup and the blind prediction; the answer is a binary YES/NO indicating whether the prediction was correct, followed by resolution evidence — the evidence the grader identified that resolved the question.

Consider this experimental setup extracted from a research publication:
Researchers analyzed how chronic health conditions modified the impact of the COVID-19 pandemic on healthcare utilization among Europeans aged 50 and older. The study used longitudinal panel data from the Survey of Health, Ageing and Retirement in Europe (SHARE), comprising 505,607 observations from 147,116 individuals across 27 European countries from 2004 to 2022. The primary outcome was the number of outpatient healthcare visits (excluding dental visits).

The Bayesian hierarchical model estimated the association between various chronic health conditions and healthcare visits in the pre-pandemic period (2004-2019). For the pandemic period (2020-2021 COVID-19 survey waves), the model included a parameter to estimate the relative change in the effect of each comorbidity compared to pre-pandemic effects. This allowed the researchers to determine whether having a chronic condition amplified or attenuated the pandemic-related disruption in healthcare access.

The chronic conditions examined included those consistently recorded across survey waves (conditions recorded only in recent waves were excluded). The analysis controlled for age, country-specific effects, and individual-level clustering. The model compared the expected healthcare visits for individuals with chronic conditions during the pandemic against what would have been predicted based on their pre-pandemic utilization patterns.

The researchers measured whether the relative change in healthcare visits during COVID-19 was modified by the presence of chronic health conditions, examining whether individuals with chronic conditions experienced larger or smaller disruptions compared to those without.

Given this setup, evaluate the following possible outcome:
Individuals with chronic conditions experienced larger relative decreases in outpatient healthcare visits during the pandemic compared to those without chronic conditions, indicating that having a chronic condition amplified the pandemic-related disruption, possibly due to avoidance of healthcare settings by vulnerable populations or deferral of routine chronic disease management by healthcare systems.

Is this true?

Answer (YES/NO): YES